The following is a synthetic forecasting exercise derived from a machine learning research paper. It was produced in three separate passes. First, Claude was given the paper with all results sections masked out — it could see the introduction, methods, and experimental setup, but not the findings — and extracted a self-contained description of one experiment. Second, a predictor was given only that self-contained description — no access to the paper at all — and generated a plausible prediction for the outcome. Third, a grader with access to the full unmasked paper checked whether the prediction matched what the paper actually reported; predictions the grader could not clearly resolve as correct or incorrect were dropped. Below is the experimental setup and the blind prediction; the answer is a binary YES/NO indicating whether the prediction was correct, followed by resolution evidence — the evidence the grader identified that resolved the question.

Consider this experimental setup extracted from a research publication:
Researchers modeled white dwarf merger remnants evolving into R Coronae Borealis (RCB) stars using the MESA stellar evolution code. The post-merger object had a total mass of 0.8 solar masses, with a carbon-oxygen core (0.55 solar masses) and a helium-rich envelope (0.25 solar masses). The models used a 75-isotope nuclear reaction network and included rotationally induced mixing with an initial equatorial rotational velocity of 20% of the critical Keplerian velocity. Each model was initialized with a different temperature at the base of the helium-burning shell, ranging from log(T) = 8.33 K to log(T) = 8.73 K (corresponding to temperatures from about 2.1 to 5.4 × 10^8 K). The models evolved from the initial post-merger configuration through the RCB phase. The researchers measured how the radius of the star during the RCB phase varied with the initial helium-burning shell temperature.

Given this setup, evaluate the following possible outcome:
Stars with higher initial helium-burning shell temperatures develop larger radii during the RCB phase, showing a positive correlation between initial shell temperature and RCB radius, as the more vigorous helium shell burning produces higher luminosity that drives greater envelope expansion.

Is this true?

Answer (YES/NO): NO